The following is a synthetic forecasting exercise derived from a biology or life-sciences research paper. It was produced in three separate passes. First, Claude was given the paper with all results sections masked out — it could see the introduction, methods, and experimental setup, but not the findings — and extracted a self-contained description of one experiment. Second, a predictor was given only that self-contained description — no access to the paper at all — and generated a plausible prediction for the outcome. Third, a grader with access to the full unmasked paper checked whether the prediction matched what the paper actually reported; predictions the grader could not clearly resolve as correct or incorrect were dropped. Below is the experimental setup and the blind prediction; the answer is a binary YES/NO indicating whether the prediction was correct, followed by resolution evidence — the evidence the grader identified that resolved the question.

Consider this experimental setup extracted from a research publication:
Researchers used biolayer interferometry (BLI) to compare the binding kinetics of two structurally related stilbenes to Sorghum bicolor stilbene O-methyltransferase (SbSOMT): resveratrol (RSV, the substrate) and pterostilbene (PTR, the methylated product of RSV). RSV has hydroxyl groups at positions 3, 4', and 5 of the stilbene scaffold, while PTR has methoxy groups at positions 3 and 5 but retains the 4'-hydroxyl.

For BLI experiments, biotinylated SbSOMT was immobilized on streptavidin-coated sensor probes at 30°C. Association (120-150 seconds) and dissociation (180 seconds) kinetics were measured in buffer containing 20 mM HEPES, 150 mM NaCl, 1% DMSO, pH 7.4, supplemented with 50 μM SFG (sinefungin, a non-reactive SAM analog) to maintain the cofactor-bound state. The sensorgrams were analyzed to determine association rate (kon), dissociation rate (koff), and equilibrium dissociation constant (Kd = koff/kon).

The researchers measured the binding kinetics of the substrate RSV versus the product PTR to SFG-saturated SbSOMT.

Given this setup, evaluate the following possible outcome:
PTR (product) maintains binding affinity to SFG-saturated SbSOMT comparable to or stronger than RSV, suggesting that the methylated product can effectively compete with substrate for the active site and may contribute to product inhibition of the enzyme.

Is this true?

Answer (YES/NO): NO